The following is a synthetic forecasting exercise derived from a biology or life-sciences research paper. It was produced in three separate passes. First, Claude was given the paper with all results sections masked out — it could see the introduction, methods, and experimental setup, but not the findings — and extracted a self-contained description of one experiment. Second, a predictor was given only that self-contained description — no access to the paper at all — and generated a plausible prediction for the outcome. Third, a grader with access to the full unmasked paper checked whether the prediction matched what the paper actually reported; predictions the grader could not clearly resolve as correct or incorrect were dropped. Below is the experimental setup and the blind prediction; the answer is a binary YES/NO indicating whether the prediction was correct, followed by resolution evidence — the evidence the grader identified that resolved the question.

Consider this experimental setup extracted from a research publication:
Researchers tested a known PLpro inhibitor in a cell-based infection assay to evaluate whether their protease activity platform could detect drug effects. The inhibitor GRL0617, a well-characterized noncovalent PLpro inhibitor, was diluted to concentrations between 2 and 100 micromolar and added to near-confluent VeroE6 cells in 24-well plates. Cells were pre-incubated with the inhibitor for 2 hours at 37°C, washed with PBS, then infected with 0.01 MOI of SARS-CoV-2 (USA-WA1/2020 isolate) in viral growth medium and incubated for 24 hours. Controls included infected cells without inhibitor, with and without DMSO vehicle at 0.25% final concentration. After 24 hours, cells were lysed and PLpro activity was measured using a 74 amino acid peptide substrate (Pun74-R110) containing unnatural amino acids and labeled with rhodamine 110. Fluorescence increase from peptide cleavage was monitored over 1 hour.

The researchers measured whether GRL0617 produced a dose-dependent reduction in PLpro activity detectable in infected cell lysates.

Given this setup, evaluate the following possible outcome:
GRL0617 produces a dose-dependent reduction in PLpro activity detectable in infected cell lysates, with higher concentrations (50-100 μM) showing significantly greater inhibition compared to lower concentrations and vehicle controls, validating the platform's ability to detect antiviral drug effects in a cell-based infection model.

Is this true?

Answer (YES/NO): NO